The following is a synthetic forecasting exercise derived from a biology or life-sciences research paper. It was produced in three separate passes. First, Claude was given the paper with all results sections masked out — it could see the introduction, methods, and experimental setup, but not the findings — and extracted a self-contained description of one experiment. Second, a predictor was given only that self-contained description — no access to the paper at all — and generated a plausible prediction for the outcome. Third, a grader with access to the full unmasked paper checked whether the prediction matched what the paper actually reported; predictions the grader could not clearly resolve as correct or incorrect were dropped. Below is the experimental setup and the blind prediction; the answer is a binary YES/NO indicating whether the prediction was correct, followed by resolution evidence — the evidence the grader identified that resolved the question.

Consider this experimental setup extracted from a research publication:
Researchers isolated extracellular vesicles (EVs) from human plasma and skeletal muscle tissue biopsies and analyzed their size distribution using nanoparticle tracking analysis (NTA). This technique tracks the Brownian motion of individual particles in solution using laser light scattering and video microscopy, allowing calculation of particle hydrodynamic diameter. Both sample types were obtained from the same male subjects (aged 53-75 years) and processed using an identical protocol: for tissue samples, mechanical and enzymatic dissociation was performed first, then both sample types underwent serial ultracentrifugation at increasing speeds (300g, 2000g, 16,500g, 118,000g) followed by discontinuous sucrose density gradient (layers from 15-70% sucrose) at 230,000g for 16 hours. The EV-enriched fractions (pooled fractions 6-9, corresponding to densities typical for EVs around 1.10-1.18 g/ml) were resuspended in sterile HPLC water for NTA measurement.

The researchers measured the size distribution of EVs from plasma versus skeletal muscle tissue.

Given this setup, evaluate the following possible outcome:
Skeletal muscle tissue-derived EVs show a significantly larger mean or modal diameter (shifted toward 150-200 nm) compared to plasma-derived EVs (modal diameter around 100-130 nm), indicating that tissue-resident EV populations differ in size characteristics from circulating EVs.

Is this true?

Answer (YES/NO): NO